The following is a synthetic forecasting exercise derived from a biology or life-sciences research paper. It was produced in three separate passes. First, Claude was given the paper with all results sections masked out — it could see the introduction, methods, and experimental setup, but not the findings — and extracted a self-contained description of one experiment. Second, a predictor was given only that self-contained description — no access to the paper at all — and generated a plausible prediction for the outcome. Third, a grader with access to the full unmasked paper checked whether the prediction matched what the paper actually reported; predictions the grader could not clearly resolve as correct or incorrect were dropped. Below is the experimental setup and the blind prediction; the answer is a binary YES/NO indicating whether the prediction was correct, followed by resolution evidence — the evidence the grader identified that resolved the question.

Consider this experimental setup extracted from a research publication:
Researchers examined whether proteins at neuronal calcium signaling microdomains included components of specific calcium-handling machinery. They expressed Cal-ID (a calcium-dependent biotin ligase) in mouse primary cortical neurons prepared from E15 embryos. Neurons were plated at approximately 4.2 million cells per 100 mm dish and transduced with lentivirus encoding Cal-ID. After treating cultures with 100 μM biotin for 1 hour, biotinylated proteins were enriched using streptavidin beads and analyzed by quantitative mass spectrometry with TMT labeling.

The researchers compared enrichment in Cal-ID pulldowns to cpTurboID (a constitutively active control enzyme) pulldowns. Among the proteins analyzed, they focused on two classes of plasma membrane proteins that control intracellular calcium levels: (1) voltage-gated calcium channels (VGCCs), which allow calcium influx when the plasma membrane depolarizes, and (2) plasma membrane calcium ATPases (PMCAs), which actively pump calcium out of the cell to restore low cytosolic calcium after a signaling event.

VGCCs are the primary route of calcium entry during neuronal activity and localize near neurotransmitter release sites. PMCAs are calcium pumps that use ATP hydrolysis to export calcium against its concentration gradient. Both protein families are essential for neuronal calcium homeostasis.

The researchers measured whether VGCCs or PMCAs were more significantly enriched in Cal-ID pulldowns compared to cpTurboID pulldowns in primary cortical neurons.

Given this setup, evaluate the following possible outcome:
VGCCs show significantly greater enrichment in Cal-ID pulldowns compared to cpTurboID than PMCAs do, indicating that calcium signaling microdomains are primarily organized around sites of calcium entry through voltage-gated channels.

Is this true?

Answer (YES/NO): NO